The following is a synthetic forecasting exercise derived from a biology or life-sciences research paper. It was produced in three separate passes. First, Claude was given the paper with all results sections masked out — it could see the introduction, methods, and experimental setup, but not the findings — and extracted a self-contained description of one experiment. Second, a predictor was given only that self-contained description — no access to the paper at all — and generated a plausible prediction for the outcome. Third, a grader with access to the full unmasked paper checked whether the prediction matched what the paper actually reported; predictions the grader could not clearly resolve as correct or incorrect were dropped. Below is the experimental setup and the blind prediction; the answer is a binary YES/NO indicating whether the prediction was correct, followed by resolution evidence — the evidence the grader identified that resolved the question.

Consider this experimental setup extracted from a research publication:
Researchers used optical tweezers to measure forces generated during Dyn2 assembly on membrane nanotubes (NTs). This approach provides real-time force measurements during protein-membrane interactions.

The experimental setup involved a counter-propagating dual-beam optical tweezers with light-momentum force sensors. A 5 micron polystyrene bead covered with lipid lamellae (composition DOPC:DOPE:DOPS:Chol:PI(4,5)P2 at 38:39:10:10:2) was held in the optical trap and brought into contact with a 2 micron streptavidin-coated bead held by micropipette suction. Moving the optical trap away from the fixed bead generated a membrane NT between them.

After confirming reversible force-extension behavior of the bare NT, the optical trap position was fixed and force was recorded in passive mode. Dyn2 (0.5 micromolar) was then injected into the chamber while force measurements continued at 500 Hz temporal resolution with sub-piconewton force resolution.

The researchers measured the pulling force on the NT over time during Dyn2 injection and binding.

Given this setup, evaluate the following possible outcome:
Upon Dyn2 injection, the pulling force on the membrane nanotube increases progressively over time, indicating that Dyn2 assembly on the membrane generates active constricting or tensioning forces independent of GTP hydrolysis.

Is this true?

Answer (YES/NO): NO